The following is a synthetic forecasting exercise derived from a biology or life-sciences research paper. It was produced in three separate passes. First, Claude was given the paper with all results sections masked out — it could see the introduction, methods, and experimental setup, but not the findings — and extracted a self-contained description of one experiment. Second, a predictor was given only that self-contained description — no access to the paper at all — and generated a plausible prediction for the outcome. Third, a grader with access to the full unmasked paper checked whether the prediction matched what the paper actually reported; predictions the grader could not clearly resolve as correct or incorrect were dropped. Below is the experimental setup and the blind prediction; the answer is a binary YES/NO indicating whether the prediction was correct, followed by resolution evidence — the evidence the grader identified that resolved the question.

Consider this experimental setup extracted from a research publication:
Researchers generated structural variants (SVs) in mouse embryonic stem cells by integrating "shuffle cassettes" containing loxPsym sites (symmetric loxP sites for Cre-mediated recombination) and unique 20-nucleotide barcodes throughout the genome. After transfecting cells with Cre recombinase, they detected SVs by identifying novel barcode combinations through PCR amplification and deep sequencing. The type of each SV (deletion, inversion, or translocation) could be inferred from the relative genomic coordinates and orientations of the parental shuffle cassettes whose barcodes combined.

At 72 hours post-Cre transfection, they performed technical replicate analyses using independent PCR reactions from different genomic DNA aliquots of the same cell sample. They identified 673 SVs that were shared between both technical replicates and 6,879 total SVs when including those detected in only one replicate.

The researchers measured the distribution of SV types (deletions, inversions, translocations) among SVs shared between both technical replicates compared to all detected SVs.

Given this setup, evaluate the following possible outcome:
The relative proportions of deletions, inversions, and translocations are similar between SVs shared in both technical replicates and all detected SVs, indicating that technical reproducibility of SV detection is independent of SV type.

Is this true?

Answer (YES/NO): NO